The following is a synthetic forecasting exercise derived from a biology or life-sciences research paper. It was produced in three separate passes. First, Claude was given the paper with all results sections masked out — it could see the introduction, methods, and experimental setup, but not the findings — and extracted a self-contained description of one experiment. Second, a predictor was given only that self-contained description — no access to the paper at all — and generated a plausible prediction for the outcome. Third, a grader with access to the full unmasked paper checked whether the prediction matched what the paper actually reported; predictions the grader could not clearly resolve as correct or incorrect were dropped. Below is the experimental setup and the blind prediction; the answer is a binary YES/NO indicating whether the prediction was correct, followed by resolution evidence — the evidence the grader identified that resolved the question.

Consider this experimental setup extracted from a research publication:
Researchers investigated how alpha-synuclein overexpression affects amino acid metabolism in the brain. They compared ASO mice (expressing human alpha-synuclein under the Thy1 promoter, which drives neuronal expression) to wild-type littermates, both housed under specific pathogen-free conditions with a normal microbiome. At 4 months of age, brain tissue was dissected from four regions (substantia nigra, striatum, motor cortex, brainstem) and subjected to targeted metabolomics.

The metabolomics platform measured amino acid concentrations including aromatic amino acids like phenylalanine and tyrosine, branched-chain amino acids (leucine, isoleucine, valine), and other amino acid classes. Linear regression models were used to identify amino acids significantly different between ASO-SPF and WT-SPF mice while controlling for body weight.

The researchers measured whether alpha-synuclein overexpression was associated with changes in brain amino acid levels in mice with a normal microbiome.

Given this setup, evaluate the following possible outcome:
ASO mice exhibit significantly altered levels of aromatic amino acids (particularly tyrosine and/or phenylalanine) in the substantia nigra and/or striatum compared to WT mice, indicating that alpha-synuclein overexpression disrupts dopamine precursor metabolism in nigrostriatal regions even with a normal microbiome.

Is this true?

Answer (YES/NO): YES